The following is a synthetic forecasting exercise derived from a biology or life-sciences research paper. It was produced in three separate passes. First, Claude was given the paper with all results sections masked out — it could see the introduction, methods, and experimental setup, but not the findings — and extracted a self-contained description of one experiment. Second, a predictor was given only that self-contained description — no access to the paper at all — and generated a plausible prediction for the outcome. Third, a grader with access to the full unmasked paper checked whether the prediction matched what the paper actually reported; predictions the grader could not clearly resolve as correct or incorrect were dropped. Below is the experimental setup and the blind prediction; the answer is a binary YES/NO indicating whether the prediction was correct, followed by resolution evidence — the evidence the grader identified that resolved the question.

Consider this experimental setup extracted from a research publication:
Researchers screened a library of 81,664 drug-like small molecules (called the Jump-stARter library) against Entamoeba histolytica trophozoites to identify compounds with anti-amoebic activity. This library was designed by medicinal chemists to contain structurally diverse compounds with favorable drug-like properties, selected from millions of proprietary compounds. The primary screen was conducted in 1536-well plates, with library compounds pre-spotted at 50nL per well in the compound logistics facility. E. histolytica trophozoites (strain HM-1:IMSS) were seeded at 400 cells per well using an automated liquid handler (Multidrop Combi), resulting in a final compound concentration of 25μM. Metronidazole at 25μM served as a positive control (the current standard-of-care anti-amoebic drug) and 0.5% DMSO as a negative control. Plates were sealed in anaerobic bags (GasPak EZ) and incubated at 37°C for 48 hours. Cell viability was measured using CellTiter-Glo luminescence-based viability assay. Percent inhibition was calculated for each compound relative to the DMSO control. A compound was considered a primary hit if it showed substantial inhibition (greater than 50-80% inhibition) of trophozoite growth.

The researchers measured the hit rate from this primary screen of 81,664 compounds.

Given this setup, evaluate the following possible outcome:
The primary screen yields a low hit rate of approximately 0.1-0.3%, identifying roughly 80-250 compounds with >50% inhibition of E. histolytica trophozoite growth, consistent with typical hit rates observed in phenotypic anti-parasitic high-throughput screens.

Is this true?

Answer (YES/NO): NO